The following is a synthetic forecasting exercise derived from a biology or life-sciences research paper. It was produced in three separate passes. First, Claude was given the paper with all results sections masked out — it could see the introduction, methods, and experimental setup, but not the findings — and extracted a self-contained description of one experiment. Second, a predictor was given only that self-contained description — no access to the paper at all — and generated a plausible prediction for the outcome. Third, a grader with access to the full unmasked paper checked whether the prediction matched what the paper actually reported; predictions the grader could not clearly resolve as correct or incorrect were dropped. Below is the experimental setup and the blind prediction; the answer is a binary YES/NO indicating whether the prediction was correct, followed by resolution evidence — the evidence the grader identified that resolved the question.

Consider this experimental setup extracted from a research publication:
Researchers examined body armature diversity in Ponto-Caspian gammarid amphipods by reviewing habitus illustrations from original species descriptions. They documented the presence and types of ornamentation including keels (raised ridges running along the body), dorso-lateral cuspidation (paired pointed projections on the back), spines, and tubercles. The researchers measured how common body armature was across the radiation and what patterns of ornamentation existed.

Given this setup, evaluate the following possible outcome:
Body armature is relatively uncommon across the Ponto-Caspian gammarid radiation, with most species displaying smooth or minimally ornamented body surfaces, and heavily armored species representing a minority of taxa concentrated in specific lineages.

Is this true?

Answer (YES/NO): YES